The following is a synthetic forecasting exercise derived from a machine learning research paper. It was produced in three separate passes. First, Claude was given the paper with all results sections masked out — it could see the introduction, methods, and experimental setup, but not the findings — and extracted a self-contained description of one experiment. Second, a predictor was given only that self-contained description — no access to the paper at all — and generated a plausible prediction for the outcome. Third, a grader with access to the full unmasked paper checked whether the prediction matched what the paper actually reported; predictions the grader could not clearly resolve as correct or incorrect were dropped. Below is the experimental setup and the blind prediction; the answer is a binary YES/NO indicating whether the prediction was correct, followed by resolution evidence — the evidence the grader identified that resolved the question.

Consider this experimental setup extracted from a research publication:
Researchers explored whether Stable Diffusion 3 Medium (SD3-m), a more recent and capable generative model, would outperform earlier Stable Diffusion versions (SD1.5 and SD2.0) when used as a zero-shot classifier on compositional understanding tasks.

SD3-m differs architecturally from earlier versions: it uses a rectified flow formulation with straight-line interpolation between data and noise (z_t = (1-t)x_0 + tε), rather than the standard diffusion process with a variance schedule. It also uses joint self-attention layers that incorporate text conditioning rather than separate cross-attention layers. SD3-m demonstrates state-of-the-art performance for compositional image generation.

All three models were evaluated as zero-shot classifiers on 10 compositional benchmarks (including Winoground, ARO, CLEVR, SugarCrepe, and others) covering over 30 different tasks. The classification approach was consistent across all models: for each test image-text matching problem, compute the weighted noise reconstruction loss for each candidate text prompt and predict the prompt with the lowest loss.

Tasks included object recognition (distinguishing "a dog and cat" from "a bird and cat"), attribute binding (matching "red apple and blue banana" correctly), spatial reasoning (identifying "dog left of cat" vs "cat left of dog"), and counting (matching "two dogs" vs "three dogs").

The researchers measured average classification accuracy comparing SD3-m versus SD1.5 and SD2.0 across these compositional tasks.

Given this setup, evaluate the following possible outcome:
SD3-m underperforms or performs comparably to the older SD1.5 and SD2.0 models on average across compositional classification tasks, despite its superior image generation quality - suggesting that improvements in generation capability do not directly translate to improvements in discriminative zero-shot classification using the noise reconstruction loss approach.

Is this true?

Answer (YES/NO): YES